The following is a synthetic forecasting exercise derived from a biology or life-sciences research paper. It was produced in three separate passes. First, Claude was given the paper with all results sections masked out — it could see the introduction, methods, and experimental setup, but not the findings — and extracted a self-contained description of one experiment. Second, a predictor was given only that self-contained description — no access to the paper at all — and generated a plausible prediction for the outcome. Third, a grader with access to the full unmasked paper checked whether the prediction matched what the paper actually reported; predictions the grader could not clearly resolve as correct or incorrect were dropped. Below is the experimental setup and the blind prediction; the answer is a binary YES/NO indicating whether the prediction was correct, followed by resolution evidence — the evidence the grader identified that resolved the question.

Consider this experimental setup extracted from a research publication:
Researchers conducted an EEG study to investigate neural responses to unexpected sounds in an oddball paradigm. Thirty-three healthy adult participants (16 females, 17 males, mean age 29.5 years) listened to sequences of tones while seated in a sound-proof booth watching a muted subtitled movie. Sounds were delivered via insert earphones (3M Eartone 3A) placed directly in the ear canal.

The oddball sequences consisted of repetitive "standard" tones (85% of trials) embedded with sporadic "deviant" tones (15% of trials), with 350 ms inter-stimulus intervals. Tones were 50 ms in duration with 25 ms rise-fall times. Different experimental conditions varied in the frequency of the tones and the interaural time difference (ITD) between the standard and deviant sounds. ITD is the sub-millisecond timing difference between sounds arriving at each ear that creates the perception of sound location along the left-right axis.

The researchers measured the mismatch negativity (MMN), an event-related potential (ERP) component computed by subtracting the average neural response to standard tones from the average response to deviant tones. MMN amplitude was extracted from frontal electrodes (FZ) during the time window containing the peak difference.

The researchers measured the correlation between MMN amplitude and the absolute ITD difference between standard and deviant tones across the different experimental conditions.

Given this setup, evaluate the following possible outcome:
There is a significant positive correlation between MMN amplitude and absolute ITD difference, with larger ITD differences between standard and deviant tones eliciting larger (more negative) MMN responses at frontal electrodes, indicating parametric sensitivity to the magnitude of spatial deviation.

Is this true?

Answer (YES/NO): NO